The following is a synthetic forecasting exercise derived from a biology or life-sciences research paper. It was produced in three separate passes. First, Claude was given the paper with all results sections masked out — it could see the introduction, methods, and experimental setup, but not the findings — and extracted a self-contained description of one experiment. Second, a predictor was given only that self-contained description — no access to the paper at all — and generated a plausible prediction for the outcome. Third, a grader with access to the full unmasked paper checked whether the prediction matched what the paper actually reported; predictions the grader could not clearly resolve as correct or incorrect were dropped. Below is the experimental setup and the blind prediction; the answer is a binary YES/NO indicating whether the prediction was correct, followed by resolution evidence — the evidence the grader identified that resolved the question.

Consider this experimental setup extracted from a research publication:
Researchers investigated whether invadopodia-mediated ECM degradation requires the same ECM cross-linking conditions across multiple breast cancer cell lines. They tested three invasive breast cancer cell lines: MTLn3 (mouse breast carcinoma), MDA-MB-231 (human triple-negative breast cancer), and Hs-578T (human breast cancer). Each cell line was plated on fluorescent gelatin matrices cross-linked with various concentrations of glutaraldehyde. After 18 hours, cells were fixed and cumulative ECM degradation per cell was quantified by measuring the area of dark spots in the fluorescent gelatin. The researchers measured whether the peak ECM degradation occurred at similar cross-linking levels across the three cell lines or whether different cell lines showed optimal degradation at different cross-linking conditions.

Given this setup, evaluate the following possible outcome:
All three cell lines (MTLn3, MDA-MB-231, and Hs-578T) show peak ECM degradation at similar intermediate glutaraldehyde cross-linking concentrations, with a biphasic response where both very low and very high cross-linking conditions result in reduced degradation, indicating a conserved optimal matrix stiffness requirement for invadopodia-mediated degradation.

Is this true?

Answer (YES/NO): YES